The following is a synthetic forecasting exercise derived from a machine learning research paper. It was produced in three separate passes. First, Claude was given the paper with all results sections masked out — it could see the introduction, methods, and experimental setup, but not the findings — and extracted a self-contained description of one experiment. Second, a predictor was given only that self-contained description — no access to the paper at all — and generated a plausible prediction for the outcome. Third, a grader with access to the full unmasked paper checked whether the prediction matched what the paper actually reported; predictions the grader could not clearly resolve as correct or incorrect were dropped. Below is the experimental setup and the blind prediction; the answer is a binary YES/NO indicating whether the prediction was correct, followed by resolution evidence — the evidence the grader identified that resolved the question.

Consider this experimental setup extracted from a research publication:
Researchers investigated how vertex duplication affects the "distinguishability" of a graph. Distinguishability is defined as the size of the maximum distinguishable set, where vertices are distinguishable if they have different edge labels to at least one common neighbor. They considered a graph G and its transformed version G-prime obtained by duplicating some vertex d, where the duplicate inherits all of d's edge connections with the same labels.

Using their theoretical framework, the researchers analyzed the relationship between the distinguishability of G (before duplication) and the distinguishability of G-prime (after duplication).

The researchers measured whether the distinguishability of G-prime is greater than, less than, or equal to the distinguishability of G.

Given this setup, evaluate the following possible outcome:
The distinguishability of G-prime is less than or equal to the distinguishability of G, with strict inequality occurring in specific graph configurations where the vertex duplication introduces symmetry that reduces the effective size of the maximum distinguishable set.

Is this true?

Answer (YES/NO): YES